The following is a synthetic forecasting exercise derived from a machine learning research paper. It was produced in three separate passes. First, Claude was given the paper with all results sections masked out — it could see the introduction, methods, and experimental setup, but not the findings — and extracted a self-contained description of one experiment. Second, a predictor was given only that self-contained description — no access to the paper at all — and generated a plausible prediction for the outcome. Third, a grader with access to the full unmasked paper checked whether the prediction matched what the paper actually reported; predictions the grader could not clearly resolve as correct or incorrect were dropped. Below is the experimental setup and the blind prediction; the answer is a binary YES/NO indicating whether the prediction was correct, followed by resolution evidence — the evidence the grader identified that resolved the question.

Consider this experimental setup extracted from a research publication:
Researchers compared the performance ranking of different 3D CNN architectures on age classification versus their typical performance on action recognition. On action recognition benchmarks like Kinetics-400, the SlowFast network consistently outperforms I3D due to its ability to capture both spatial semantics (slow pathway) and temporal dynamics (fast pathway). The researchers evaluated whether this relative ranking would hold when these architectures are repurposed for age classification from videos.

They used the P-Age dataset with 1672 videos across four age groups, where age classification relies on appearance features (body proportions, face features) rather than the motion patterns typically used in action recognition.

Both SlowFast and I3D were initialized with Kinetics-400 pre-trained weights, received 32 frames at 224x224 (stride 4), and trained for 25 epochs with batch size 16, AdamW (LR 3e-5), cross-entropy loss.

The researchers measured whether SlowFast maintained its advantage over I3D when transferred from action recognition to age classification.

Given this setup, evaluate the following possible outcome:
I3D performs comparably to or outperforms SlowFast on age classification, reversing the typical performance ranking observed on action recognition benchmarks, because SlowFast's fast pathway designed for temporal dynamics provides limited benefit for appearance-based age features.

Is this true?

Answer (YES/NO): YES